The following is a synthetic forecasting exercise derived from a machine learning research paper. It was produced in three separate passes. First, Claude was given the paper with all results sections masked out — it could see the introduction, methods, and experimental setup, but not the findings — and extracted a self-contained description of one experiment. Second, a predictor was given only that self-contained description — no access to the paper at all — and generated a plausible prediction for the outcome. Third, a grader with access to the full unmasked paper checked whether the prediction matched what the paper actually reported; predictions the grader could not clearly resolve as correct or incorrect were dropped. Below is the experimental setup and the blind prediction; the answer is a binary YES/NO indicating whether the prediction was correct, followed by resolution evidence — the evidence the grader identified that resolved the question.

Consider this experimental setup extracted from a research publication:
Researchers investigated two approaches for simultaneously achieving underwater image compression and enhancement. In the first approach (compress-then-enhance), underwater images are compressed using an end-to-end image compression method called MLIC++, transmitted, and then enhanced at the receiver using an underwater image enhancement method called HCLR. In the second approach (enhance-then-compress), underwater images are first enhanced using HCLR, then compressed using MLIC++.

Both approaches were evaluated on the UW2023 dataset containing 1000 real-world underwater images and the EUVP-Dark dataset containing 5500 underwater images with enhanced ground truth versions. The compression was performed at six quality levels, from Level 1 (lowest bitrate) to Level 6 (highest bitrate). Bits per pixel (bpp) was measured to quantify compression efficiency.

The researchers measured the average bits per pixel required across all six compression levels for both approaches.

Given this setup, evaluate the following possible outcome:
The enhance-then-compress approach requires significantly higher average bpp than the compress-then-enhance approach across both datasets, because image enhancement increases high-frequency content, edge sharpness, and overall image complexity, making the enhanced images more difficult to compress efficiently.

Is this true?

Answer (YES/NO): YES